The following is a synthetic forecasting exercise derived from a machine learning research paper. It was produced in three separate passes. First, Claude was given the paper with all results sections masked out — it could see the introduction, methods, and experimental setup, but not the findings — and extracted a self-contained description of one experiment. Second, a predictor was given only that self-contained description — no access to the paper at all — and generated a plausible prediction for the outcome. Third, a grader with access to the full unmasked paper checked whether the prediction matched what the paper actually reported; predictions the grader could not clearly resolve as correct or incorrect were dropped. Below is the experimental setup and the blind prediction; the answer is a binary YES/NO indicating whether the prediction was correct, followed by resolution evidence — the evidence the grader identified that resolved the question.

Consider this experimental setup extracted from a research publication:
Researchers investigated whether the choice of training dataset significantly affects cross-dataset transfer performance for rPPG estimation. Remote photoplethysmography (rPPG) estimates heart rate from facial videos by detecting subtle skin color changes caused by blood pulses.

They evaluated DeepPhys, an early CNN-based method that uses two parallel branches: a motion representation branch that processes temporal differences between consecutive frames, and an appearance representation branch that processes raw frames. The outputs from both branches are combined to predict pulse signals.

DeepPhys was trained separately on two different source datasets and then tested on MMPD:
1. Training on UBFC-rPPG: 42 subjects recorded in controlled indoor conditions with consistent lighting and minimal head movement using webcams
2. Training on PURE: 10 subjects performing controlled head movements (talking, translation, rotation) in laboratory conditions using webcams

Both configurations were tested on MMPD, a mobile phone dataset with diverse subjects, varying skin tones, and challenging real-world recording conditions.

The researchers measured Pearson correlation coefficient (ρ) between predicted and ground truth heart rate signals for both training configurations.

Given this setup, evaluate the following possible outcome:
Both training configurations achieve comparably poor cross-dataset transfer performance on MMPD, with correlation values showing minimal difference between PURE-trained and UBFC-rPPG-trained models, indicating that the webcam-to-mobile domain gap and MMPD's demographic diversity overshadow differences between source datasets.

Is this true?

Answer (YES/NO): YES